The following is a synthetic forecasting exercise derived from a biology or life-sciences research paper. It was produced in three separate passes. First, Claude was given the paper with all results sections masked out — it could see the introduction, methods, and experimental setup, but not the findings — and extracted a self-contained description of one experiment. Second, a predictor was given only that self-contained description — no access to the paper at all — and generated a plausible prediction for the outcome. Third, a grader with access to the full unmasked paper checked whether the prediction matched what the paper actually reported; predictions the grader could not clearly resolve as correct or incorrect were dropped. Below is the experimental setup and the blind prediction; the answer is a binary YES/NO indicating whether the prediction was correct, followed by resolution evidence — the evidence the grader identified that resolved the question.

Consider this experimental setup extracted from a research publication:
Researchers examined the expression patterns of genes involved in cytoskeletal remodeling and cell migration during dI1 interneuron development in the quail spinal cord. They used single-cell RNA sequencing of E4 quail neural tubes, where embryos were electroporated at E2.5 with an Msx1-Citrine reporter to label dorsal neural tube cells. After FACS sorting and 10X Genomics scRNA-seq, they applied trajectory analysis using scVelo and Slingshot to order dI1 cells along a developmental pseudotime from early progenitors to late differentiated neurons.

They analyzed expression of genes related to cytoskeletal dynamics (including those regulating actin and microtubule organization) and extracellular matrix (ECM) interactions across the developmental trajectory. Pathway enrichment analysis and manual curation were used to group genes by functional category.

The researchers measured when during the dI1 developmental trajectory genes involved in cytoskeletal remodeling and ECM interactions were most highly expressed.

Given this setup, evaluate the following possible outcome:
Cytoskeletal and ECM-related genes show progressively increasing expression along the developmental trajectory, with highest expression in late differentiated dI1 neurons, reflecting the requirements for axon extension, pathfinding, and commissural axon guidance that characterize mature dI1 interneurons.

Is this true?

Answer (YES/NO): NO